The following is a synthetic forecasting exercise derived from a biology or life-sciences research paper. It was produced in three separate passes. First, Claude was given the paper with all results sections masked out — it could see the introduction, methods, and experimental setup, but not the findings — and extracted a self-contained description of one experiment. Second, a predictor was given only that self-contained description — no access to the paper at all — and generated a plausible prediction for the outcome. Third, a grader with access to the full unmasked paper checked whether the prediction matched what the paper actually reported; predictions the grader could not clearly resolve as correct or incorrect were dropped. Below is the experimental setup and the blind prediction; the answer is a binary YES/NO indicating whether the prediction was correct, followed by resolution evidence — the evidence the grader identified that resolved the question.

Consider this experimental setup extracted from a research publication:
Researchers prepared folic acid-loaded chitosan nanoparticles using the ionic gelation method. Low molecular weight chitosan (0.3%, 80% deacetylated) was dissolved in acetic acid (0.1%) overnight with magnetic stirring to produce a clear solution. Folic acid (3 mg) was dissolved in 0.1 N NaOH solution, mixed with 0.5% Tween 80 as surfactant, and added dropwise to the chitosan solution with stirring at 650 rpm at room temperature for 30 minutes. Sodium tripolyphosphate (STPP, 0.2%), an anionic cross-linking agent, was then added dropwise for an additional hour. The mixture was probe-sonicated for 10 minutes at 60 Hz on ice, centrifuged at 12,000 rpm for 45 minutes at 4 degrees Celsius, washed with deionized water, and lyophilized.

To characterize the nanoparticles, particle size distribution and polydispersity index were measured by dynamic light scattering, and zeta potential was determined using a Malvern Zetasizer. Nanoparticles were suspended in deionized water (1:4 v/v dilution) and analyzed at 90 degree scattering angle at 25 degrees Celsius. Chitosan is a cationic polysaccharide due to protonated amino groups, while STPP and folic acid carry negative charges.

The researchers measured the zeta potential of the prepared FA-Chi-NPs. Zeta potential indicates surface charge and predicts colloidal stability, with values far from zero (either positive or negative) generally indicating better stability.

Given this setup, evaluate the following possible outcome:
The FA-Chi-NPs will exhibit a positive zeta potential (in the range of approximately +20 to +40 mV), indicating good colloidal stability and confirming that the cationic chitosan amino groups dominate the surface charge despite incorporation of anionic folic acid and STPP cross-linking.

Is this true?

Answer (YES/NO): NO